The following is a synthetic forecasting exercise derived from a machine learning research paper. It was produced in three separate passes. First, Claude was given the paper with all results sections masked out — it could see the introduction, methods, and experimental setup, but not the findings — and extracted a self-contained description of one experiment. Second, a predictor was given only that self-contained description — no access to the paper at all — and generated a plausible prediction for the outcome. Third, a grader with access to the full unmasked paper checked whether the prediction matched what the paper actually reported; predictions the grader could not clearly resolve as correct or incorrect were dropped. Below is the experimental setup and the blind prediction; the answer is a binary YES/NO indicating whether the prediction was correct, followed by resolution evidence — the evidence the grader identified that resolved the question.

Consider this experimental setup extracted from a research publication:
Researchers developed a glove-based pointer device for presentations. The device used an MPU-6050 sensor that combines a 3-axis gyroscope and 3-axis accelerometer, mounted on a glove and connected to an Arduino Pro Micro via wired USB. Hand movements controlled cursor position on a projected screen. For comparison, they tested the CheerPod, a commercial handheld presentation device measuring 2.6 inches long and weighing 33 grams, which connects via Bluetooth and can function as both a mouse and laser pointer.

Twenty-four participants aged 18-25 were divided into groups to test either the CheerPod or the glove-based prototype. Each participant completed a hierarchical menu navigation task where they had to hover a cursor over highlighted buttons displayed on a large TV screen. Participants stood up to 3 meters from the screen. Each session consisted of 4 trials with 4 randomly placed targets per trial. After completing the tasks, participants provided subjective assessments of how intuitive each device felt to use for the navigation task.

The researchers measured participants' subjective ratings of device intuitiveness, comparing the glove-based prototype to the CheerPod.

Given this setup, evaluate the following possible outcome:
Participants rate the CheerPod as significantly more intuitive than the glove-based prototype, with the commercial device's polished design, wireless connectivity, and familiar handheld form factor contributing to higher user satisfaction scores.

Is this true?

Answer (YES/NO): NO